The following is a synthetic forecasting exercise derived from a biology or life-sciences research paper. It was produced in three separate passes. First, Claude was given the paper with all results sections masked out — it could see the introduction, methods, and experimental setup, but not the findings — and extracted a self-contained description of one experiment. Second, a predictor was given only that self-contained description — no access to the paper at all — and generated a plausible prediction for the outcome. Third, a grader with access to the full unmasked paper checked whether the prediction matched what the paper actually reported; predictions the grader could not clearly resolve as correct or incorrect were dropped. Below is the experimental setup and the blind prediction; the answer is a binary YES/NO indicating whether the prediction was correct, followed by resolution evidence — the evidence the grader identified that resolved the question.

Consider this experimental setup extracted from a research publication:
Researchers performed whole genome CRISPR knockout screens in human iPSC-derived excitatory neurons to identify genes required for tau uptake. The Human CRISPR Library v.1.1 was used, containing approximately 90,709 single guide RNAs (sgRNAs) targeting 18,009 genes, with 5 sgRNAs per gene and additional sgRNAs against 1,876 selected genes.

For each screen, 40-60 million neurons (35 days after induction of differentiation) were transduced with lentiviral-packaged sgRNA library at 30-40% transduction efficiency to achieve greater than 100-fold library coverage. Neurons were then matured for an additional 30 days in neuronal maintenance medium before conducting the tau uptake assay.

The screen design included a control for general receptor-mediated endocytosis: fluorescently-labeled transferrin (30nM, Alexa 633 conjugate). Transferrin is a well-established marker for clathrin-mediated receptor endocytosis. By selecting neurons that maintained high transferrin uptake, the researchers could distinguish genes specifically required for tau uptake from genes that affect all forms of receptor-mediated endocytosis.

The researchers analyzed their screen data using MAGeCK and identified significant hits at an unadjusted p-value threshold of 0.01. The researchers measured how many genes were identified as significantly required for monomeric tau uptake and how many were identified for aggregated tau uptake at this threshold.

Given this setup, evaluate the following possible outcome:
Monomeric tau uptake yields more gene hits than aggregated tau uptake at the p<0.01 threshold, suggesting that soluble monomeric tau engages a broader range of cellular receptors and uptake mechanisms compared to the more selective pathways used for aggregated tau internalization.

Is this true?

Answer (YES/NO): NO